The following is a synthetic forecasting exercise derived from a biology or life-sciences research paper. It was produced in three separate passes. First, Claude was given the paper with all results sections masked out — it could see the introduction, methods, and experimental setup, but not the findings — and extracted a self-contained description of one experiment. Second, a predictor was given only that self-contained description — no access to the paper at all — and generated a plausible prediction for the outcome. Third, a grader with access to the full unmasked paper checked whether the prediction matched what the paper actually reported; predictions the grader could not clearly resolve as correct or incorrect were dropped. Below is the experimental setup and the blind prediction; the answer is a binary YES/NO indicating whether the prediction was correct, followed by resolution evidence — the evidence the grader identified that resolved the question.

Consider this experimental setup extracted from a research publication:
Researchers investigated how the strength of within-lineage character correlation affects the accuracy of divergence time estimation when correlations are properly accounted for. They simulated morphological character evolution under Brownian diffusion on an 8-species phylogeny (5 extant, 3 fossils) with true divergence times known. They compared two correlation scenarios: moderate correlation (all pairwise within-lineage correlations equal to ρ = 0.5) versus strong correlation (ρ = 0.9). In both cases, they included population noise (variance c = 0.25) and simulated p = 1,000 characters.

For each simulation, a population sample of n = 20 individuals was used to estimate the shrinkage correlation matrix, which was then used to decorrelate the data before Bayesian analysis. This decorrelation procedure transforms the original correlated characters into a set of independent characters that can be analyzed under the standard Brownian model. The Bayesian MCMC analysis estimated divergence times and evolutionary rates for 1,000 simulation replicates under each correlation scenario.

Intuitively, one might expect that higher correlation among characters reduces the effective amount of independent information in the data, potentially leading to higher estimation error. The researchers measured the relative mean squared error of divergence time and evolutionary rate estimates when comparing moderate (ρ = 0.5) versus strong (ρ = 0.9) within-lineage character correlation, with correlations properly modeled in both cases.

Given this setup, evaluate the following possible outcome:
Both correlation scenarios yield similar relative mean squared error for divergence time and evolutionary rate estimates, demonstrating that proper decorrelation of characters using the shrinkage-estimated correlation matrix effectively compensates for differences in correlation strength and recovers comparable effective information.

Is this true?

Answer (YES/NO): NO